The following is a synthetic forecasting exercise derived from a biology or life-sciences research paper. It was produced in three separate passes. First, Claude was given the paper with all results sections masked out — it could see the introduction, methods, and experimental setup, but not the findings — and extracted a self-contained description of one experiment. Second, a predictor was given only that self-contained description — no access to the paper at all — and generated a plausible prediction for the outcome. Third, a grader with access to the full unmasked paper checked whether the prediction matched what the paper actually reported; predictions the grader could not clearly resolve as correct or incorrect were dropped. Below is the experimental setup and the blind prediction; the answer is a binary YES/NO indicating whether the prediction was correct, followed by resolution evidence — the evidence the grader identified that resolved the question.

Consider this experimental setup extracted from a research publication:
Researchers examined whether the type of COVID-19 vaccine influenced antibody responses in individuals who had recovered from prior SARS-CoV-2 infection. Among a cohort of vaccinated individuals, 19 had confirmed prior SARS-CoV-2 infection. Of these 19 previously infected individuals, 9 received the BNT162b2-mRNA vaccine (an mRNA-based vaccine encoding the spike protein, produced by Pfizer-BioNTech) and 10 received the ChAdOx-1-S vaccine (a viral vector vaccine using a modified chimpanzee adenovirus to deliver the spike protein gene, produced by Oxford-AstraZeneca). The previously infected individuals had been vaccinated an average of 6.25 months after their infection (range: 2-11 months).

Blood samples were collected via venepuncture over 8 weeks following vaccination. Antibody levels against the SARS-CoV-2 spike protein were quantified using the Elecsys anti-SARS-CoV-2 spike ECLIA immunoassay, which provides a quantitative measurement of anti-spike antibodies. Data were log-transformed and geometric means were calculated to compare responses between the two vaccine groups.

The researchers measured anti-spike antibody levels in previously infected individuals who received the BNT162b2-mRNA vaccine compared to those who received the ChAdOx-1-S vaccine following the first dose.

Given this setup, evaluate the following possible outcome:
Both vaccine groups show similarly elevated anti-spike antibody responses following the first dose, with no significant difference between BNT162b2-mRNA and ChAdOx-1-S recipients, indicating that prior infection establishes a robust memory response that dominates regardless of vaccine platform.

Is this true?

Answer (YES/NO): YES